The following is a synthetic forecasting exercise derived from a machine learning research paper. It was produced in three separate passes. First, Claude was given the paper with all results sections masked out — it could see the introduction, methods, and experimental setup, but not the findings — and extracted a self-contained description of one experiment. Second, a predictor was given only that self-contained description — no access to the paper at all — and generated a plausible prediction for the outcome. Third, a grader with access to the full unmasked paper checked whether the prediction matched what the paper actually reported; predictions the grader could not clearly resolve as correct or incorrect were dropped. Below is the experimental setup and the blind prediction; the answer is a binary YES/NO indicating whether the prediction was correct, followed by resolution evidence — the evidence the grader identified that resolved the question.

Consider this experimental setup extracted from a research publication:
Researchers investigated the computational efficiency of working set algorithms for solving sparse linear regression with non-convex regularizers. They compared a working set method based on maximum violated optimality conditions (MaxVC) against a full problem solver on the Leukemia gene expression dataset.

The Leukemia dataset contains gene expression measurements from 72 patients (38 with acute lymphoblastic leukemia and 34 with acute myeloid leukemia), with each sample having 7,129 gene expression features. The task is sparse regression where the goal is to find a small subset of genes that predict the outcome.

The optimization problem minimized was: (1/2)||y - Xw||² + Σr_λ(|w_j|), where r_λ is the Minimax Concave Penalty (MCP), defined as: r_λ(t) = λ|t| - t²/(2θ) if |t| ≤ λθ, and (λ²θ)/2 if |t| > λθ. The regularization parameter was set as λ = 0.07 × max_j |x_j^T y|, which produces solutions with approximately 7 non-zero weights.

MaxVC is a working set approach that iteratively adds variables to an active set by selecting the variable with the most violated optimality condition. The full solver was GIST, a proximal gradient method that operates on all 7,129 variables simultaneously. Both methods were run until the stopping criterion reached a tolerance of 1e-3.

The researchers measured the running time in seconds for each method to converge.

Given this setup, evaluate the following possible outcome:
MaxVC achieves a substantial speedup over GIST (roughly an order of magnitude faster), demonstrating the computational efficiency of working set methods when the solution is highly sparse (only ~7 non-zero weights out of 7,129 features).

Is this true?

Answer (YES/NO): NO